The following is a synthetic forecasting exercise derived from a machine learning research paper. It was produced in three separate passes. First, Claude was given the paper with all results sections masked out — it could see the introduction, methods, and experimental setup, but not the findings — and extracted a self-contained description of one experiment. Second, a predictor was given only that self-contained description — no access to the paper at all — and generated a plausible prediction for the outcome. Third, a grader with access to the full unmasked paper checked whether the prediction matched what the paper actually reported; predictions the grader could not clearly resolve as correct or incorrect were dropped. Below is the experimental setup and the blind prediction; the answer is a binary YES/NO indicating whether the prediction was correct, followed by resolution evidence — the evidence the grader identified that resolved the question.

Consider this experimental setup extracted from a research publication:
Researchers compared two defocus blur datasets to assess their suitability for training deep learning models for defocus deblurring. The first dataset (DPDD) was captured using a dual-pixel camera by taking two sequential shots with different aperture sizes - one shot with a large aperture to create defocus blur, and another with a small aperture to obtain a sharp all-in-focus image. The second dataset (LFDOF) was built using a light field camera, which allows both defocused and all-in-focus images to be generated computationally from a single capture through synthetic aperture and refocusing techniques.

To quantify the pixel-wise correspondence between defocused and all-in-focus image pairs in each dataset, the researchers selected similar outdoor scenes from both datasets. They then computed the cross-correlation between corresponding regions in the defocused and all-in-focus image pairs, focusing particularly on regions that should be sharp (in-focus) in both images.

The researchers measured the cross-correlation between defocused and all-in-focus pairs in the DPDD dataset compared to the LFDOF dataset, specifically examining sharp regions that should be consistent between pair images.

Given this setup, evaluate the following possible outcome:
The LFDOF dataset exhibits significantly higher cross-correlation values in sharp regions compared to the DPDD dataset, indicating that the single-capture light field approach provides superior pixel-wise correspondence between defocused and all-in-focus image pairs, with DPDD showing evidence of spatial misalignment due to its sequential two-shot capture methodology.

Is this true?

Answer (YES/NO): YES